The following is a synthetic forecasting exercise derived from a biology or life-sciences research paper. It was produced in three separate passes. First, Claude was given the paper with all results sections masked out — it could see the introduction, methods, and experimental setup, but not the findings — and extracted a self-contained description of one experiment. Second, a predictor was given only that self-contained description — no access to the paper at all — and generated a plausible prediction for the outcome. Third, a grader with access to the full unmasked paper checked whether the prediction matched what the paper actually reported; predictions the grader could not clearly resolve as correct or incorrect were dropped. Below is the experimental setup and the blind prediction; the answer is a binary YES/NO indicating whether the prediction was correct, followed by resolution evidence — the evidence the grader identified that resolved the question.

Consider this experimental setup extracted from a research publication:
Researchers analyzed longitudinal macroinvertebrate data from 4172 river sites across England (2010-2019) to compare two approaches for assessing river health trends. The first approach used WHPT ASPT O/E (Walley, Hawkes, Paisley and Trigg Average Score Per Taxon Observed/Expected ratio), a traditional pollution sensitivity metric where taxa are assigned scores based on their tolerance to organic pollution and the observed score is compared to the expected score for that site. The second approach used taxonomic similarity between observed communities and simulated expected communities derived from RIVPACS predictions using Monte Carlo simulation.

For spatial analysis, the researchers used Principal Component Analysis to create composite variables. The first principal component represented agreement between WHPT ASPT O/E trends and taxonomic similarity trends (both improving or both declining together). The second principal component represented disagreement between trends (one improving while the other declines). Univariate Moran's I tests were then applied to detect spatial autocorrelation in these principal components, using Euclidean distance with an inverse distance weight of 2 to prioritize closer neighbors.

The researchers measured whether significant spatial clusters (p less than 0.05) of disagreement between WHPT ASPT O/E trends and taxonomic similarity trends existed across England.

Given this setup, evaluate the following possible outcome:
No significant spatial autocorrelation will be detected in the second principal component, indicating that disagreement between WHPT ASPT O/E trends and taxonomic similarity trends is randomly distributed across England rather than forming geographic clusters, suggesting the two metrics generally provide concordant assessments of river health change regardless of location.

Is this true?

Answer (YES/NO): NO